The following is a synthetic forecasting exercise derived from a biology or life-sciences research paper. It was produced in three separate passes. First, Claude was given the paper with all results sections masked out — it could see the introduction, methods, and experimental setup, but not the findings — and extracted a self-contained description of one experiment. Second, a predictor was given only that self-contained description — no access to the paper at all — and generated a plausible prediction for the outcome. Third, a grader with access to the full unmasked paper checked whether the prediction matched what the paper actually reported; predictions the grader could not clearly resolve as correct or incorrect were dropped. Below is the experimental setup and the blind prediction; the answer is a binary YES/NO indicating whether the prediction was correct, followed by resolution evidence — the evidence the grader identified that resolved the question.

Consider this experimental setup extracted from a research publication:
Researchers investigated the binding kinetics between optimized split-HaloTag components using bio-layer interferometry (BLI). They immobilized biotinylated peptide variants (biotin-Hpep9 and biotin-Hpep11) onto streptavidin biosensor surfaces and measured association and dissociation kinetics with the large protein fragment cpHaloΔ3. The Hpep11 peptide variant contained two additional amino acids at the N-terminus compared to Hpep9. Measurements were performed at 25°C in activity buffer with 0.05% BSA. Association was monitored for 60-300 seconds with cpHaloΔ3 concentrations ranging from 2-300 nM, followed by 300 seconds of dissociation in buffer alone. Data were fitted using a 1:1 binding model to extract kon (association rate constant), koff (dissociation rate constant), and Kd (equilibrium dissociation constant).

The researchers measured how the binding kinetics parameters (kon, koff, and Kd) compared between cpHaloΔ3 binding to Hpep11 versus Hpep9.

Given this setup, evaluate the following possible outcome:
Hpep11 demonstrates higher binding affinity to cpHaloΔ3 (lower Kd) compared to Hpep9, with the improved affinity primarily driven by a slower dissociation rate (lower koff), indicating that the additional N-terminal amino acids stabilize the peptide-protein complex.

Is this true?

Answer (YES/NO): NO